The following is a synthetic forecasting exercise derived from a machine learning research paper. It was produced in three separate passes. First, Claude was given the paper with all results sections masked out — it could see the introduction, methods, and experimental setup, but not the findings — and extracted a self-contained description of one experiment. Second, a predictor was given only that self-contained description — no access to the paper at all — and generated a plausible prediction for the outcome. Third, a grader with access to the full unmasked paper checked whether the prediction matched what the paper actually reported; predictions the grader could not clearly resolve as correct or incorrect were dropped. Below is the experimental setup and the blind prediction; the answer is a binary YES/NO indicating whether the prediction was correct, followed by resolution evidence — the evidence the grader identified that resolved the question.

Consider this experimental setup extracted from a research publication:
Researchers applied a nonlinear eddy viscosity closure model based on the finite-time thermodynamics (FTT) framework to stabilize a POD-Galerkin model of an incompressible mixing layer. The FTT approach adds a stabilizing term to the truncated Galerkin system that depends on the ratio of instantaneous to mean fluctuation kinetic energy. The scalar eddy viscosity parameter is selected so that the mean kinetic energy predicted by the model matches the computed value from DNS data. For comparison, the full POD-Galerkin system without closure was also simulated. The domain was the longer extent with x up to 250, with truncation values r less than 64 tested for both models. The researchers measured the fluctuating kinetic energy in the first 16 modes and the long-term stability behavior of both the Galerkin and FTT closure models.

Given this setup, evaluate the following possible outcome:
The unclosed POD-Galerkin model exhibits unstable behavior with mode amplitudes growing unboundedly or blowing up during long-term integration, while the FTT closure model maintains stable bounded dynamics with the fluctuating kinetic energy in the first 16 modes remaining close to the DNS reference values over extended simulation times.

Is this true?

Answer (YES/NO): NO